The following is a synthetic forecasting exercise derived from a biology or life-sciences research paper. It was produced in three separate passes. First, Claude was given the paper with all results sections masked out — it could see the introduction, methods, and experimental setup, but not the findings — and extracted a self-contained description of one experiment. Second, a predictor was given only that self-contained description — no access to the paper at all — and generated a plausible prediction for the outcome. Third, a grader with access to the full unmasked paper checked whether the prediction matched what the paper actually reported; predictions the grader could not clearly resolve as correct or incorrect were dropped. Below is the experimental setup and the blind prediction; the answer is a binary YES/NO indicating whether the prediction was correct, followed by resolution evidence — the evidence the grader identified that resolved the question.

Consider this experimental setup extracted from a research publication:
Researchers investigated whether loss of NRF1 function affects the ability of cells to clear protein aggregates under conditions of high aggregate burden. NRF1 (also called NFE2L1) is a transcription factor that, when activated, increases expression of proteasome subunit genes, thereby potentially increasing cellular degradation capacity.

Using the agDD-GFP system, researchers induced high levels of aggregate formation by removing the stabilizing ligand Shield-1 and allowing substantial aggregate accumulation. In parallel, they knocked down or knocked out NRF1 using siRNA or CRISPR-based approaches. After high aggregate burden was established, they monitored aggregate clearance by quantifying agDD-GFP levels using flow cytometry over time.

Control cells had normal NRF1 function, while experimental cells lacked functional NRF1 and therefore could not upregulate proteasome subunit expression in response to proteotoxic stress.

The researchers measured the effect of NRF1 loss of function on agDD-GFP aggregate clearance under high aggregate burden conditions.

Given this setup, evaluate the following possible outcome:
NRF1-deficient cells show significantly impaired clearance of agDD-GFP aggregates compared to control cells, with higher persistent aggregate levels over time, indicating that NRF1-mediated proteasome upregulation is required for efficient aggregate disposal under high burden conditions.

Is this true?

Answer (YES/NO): YES